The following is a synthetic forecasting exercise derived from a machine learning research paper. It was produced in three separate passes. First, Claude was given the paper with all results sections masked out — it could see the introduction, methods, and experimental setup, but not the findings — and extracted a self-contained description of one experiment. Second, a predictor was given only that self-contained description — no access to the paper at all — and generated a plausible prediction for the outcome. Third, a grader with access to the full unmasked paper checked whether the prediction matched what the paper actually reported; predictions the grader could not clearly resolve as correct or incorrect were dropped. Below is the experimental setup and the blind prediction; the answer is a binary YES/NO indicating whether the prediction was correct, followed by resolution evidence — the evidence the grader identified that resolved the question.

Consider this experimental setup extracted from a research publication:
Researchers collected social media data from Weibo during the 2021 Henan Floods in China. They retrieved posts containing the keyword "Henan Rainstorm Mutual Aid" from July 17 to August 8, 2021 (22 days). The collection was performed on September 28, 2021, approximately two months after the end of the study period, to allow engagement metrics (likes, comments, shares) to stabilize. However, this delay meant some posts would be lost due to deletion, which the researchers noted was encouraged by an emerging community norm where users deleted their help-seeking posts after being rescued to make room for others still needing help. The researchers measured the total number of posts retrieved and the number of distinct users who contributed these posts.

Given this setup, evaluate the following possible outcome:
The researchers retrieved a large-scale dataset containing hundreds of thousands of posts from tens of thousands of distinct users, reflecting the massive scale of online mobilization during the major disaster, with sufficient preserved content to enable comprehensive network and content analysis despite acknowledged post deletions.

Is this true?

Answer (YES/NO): NO